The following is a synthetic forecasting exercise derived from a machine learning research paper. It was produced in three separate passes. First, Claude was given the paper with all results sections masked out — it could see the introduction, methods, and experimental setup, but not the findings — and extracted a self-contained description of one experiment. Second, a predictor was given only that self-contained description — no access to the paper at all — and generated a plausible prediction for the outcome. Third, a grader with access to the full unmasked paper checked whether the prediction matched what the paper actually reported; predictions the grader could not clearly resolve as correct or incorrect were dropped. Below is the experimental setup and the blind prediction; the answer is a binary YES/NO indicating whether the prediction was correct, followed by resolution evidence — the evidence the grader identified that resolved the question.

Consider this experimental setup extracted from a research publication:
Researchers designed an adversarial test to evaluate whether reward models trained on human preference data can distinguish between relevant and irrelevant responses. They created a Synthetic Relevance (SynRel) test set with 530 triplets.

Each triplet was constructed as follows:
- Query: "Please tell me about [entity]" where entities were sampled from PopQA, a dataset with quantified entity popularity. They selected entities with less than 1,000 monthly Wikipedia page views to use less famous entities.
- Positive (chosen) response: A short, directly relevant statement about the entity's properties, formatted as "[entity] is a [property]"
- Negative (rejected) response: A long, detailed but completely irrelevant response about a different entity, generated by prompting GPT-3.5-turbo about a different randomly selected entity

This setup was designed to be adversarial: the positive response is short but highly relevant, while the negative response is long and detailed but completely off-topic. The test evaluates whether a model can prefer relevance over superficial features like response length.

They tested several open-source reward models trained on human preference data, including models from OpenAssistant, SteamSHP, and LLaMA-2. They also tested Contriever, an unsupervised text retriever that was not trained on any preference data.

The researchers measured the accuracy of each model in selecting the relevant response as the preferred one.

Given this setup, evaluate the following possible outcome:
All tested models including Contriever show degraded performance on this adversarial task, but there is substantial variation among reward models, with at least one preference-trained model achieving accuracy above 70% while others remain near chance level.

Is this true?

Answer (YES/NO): NO